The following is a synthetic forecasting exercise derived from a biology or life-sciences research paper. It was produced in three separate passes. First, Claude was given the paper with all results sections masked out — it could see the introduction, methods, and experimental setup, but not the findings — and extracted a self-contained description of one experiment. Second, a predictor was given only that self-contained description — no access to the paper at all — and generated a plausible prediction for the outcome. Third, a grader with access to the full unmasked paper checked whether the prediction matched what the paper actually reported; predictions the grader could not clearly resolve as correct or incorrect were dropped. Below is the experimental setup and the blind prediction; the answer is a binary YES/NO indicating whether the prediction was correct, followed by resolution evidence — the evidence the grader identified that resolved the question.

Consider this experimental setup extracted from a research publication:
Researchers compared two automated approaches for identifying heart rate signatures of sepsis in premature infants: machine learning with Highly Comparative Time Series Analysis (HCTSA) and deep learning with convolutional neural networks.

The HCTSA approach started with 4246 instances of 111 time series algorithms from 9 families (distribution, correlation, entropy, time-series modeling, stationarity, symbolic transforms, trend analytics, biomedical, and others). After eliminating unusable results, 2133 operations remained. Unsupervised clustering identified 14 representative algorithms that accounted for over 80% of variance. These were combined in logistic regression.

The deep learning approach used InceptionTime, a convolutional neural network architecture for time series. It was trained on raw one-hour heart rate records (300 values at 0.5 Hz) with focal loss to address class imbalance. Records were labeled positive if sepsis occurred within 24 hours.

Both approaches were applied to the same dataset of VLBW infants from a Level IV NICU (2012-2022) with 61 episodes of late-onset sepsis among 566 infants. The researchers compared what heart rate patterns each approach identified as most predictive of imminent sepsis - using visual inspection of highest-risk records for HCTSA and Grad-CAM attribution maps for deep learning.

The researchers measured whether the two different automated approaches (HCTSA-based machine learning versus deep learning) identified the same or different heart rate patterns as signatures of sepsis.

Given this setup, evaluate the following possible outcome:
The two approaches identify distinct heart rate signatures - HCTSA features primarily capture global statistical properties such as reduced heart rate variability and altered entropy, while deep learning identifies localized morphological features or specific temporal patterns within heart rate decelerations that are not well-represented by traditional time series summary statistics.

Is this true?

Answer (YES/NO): NO